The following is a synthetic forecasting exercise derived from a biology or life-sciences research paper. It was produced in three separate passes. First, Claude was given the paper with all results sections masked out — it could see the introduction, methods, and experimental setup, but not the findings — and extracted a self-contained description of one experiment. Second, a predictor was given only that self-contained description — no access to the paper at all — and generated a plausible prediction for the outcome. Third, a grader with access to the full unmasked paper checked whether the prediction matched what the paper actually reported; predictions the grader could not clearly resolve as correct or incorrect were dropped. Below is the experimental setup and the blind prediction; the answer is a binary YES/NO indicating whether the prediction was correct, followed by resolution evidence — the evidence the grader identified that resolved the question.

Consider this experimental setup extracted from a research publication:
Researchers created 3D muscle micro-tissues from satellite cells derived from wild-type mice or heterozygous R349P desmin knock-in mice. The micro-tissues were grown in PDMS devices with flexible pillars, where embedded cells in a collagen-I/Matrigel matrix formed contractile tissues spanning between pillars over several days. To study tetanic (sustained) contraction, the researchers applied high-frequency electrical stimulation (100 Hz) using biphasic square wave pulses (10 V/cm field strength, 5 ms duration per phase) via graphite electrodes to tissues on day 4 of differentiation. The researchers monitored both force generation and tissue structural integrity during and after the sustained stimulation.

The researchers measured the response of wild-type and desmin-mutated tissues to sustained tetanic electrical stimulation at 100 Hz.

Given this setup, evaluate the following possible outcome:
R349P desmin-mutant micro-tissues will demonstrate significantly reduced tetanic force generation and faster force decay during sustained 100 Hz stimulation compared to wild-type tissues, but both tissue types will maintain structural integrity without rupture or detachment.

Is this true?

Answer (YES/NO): NO